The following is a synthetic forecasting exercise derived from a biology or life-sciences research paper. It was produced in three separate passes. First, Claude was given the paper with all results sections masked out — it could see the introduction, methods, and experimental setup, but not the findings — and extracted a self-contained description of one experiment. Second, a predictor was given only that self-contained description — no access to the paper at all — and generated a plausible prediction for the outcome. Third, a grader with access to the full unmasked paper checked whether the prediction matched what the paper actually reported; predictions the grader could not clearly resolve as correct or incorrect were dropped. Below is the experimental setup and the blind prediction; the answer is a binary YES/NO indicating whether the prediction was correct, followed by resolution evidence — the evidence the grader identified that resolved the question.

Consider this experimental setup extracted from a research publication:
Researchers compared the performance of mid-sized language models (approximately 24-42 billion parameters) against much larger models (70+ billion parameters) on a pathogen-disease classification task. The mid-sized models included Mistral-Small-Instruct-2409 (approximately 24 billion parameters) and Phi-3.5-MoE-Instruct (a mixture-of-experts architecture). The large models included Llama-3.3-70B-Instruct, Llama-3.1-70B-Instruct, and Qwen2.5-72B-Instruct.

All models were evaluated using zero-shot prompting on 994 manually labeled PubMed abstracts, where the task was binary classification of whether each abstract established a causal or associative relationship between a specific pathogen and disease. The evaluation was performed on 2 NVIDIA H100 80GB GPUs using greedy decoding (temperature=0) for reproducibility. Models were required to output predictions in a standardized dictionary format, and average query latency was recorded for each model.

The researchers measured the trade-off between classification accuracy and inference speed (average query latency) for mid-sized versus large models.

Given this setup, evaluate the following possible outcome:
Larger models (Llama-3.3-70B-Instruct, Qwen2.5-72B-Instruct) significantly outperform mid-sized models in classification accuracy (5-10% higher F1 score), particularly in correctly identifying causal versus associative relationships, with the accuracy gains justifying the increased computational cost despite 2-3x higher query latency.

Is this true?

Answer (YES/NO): NO